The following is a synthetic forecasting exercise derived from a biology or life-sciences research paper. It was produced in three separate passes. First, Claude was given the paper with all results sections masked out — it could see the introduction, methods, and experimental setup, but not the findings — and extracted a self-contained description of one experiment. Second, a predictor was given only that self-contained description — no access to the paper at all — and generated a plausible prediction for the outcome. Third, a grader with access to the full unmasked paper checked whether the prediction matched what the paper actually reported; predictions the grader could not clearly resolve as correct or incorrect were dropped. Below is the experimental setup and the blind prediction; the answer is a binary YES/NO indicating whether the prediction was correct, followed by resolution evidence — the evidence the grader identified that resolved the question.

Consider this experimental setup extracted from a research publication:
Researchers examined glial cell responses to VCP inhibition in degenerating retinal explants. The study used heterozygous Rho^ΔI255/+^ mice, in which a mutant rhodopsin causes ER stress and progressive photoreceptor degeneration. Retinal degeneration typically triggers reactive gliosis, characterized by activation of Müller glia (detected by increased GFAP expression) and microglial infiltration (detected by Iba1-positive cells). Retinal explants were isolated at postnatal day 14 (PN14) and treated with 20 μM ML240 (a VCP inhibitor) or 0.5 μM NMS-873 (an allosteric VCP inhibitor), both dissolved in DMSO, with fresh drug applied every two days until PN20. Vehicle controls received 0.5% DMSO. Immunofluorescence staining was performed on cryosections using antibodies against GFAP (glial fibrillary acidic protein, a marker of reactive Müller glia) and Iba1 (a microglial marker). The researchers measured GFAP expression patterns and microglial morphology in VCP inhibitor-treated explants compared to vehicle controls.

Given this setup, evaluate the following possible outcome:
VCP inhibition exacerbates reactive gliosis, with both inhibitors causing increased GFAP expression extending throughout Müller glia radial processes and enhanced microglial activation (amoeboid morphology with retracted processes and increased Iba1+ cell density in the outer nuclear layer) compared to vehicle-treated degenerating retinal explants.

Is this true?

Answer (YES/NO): NO